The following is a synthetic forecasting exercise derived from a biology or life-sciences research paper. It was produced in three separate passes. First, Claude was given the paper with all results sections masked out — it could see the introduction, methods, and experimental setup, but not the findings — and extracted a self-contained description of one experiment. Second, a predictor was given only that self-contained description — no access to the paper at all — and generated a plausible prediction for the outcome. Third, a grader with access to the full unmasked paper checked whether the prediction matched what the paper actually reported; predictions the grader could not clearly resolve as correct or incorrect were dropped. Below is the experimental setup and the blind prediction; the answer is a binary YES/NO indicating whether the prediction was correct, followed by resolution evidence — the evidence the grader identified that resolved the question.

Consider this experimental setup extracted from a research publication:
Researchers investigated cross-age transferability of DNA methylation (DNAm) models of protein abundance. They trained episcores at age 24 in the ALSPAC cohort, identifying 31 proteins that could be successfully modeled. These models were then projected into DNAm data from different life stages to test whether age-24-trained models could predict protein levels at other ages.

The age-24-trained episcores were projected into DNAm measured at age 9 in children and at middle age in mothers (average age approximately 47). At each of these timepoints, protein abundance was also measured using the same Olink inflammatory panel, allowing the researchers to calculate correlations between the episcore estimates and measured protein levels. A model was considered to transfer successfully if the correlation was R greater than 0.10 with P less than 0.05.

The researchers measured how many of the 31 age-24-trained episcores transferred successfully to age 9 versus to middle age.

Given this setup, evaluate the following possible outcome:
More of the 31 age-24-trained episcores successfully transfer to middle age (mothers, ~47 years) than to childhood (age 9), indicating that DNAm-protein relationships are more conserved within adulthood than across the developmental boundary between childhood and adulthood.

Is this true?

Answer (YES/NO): YES